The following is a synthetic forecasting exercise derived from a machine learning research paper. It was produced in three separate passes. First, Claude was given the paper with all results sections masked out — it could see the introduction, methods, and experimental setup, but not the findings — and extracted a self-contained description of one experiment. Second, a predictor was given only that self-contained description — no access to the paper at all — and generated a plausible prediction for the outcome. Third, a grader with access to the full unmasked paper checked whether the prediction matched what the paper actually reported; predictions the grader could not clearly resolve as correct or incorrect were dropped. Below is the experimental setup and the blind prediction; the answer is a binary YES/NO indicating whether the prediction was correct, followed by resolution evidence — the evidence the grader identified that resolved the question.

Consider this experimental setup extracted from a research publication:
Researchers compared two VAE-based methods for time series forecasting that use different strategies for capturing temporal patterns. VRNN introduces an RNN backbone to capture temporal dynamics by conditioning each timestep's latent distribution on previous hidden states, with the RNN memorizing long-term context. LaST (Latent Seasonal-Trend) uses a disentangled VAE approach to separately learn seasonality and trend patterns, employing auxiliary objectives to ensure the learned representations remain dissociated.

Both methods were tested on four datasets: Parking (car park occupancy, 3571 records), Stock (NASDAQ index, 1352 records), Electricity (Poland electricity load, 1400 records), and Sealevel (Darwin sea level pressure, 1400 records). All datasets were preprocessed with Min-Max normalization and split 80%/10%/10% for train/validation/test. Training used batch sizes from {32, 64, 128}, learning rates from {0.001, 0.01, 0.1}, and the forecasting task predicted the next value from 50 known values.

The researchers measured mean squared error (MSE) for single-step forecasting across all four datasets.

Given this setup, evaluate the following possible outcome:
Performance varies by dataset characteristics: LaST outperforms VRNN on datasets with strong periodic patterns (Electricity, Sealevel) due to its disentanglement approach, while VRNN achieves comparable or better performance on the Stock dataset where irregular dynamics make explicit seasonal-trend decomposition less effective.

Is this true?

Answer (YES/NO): NO